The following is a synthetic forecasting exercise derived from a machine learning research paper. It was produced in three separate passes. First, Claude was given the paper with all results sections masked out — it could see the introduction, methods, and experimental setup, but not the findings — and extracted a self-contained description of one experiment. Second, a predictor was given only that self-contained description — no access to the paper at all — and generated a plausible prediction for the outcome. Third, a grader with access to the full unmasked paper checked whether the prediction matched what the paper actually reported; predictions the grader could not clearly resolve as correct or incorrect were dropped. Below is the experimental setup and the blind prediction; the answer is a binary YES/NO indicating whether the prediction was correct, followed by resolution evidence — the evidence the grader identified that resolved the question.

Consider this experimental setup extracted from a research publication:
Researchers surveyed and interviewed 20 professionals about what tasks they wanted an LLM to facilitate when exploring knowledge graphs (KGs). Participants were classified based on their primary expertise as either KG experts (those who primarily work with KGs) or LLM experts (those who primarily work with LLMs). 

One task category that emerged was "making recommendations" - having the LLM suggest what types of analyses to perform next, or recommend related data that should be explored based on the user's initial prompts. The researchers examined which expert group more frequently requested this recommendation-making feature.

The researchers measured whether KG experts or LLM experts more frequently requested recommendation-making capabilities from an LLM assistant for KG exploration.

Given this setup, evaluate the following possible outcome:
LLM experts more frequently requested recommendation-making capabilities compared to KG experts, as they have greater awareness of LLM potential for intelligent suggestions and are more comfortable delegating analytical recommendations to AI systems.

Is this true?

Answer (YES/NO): YES